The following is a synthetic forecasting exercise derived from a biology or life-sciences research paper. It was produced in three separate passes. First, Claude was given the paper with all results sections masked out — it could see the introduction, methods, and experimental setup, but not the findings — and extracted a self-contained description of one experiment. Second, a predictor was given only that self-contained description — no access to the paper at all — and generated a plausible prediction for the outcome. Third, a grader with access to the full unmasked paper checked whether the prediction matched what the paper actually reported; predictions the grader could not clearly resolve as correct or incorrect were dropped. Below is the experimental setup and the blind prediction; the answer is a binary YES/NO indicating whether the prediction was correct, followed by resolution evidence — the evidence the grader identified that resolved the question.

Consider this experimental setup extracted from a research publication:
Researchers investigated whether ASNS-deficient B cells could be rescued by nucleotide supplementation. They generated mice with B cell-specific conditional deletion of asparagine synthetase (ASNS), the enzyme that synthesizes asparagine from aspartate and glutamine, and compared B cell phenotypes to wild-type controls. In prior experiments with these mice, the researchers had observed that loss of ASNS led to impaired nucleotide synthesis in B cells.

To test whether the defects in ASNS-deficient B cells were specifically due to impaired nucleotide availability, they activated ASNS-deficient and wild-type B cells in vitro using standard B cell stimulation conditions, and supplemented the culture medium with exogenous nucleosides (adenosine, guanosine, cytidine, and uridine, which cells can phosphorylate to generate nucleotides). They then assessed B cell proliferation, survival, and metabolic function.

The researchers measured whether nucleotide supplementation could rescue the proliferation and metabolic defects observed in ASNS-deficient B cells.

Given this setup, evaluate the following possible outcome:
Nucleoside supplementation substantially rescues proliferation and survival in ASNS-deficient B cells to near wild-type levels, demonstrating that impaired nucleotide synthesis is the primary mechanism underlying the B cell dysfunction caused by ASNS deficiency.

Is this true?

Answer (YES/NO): NO